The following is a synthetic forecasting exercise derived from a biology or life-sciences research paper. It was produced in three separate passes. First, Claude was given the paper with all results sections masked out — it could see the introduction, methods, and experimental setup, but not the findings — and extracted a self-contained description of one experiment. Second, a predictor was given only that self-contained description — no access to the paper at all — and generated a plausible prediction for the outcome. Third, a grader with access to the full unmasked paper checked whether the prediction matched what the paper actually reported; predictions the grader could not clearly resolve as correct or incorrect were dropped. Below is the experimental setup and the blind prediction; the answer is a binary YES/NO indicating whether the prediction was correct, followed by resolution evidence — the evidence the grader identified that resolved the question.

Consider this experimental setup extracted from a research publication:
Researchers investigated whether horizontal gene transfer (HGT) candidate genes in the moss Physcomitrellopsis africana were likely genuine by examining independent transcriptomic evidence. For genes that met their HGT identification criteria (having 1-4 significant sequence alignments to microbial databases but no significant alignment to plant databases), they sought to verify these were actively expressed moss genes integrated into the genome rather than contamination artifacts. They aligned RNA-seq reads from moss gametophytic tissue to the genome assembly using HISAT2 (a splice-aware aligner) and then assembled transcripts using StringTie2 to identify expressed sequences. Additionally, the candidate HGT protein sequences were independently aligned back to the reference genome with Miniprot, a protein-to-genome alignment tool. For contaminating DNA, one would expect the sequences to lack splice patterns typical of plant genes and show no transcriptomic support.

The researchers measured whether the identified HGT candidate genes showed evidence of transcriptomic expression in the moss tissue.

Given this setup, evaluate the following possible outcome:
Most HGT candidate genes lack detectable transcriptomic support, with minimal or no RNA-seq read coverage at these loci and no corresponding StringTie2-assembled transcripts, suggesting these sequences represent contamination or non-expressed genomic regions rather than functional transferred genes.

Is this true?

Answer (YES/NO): NO